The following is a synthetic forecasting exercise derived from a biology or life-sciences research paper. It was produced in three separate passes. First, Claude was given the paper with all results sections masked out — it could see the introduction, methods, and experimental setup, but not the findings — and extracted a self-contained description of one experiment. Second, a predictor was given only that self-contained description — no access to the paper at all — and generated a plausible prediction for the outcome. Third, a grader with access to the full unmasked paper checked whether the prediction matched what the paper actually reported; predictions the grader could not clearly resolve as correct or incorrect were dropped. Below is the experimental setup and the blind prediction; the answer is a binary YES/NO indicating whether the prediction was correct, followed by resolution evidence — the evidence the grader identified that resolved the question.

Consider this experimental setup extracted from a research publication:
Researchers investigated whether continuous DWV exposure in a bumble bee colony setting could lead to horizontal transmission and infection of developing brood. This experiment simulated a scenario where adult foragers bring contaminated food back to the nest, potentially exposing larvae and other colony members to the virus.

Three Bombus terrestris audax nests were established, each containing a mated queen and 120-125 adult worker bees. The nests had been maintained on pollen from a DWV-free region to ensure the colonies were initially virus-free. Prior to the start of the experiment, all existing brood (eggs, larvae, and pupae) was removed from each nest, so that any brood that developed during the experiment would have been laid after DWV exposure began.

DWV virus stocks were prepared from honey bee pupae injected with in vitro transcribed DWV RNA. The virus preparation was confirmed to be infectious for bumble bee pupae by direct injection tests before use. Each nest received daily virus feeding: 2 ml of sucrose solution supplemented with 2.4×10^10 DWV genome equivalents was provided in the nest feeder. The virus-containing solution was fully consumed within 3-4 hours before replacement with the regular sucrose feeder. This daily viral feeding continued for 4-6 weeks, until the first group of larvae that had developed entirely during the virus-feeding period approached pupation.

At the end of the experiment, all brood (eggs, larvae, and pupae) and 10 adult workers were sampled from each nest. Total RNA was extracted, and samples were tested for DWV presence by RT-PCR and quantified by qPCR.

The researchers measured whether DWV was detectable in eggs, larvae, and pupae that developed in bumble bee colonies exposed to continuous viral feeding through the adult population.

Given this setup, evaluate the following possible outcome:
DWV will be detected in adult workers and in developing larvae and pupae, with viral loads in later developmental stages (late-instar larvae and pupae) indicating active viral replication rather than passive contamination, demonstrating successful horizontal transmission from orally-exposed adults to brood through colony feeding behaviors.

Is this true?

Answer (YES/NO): NO